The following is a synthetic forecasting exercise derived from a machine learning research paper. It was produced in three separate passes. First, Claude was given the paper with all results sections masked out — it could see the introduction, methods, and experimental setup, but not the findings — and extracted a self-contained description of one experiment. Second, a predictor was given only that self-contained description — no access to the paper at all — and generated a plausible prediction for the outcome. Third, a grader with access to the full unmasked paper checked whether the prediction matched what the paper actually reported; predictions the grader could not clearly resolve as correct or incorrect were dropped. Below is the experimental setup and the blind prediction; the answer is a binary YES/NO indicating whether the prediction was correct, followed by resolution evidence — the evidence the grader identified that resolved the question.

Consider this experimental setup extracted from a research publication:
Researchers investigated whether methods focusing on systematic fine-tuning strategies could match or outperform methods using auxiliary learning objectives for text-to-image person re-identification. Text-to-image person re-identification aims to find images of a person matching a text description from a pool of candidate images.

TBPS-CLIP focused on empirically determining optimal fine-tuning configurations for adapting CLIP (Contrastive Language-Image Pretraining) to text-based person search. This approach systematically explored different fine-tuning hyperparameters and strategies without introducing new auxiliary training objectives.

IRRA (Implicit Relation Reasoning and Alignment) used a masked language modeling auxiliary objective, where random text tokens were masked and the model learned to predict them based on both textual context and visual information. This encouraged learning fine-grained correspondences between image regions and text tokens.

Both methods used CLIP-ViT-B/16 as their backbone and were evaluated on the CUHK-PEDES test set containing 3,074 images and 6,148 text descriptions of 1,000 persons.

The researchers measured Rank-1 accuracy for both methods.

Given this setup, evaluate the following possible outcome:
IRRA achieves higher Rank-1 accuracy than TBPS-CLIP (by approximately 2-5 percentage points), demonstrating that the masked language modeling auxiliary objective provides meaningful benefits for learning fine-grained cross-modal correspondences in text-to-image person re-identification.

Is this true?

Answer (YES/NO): NO